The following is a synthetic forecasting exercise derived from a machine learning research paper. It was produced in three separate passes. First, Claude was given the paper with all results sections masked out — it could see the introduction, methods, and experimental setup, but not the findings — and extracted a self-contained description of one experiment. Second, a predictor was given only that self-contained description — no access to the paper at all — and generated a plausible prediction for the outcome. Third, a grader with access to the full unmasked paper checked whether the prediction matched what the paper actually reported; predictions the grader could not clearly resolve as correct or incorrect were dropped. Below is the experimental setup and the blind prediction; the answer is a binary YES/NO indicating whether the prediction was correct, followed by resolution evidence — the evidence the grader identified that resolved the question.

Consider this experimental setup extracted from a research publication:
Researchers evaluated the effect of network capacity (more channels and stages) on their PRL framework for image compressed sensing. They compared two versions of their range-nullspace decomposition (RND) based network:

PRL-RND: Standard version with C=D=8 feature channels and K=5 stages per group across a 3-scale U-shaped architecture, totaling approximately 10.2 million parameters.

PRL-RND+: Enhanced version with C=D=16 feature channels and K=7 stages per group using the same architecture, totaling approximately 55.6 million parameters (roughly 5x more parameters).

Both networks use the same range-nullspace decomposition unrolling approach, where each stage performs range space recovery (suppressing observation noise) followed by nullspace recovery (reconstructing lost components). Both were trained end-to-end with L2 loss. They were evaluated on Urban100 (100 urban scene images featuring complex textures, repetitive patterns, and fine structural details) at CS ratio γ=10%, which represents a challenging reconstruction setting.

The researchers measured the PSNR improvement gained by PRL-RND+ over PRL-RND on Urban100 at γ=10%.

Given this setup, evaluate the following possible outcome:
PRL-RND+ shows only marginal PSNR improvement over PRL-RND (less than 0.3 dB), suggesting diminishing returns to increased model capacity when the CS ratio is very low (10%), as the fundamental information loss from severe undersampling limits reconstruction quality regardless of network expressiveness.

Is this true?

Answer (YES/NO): NO